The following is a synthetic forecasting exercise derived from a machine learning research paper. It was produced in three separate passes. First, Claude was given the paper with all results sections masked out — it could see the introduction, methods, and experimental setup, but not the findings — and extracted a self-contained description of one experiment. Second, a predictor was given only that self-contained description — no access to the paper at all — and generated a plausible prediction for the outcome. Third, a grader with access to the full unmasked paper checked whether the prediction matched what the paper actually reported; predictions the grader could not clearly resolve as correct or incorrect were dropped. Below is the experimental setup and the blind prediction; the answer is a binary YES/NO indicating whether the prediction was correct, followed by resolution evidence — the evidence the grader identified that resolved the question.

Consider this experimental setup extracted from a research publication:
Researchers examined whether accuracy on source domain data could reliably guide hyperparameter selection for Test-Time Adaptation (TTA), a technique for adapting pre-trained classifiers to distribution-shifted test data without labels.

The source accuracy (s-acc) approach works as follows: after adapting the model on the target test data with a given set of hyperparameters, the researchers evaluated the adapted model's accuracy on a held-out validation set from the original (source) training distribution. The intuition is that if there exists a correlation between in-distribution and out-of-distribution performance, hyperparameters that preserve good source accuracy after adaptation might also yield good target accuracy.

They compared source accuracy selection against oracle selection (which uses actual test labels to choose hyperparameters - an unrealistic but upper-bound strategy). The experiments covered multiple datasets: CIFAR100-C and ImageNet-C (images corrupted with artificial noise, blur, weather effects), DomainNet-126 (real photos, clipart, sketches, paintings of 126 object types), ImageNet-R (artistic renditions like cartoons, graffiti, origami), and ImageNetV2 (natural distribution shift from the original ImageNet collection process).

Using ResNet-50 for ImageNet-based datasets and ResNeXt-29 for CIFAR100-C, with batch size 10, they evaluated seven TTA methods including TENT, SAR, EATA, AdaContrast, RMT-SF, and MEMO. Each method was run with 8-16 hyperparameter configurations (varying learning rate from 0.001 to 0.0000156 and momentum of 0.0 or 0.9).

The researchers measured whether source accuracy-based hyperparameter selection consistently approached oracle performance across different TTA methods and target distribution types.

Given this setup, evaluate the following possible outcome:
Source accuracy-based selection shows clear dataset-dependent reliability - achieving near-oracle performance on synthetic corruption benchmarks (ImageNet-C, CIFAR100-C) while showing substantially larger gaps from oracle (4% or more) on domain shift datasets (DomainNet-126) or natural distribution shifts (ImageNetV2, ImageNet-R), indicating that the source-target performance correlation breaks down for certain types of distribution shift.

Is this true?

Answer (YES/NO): NO